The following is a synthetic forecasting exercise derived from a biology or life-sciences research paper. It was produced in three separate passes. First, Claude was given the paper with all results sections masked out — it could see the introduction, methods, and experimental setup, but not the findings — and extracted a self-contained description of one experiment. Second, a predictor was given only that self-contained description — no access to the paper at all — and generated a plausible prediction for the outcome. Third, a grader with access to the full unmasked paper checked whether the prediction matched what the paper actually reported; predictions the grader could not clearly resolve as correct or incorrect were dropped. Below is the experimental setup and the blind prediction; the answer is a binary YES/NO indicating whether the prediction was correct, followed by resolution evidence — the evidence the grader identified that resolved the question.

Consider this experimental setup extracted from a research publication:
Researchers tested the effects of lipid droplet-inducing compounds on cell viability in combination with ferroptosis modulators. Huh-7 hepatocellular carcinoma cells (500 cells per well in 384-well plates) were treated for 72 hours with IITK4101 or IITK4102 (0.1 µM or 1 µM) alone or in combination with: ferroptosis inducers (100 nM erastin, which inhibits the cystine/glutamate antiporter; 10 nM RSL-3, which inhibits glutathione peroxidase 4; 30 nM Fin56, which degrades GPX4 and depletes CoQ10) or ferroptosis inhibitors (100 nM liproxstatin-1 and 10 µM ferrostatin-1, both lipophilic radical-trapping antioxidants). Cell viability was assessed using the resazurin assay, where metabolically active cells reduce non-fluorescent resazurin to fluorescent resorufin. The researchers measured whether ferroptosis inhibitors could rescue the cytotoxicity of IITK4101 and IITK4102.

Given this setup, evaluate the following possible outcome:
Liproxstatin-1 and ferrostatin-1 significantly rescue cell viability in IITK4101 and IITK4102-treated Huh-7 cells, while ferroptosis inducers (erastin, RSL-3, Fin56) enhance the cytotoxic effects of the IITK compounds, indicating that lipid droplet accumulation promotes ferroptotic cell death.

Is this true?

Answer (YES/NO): NO